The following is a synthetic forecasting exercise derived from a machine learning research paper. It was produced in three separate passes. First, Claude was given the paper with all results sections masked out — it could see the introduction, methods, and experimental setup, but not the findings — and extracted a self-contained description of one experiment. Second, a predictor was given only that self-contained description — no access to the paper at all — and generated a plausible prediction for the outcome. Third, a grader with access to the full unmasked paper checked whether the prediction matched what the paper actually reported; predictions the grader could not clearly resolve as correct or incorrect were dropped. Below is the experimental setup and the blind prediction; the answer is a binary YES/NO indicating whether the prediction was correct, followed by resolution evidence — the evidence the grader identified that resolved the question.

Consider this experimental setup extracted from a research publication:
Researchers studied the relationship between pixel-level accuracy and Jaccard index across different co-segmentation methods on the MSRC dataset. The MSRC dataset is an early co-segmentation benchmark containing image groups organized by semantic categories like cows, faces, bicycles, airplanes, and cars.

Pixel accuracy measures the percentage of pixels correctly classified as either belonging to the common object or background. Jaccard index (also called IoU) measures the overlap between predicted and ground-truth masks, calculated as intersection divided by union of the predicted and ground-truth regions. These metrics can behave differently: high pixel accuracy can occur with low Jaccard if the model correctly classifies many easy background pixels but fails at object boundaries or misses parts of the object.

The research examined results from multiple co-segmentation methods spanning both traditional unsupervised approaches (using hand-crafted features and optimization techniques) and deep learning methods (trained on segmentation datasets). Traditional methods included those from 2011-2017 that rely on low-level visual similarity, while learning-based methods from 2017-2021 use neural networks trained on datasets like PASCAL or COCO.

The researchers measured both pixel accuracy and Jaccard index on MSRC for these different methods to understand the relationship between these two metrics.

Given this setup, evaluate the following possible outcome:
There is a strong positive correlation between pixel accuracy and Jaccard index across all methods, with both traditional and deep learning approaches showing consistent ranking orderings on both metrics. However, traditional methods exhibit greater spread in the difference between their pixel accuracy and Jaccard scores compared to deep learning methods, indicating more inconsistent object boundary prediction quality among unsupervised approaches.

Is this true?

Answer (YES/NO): NO